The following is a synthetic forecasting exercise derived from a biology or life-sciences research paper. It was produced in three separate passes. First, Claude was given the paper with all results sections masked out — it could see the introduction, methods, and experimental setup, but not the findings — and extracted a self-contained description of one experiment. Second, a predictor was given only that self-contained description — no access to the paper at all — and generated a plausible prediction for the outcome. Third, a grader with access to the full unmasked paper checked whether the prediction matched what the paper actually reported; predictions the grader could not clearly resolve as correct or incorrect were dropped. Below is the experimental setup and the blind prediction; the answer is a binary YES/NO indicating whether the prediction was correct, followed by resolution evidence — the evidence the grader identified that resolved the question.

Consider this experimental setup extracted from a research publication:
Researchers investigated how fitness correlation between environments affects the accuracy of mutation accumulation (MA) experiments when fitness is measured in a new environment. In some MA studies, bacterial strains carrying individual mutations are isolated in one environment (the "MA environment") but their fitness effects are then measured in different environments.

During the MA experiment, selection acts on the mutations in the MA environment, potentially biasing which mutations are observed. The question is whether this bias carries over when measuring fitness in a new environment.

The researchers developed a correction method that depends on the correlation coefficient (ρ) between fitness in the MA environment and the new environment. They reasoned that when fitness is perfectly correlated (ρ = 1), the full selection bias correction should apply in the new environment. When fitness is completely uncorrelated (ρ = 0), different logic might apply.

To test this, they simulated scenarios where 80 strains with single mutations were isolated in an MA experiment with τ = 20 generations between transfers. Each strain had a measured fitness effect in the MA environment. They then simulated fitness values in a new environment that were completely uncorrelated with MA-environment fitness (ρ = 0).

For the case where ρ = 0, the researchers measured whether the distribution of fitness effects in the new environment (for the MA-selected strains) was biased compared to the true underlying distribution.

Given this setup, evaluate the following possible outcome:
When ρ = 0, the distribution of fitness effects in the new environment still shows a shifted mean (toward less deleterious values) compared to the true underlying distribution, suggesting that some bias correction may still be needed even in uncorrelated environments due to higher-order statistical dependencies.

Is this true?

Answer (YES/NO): NO